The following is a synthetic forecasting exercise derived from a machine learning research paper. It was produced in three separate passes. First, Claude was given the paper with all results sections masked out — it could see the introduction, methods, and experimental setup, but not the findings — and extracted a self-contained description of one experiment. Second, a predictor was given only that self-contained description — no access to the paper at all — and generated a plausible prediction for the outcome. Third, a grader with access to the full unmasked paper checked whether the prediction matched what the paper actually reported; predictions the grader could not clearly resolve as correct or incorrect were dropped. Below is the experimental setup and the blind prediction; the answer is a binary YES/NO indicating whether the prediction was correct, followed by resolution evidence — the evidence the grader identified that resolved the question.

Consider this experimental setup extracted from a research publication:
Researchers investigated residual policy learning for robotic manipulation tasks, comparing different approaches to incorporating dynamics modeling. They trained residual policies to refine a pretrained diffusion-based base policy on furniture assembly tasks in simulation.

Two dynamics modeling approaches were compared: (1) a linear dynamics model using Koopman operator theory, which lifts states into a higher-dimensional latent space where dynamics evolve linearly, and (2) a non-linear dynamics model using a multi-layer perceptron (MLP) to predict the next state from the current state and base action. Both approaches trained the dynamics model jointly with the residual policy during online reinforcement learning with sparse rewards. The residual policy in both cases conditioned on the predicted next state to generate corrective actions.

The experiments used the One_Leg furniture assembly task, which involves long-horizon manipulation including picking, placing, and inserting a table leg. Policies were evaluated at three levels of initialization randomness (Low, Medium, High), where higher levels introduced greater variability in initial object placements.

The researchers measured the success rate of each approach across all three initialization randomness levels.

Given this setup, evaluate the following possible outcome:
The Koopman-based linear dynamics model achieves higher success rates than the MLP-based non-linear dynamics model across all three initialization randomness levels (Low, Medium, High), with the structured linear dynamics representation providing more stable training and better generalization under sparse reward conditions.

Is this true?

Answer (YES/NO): YES